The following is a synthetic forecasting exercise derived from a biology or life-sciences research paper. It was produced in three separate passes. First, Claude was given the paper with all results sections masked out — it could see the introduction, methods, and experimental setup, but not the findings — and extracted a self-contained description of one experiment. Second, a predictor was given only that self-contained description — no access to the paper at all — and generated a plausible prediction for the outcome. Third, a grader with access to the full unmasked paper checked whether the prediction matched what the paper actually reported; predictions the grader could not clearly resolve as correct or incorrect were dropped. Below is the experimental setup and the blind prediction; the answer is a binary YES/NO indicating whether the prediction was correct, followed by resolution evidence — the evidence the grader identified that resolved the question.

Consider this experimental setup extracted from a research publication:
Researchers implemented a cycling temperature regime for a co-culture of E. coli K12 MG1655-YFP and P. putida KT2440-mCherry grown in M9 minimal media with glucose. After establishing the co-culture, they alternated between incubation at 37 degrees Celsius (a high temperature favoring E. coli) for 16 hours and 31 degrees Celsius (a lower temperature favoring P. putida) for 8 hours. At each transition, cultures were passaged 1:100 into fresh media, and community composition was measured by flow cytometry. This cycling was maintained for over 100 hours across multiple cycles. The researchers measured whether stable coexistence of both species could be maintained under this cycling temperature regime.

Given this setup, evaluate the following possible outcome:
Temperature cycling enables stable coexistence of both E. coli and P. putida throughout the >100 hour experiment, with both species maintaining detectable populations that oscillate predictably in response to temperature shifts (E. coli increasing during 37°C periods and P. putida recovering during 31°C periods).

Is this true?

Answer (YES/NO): YES